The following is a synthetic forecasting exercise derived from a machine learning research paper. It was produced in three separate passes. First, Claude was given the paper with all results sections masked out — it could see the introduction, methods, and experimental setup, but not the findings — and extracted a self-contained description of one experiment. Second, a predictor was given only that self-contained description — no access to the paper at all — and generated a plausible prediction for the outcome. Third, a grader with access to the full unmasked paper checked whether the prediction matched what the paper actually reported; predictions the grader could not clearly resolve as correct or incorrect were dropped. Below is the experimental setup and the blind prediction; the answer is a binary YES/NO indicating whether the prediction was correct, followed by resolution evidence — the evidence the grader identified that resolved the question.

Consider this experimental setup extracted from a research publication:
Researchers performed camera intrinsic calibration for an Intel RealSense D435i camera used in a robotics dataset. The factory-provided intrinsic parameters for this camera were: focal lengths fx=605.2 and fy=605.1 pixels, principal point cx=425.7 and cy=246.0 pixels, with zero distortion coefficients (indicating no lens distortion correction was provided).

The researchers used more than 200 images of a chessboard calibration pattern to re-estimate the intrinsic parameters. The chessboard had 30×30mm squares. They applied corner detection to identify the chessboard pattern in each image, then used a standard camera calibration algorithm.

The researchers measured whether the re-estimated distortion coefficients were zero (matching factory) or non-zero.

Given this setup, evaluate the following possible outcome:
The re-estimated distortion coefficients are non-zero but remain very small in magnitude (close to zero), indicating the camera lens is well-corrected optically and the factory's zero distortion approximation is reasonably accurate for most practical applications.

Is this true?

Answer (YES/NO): NO